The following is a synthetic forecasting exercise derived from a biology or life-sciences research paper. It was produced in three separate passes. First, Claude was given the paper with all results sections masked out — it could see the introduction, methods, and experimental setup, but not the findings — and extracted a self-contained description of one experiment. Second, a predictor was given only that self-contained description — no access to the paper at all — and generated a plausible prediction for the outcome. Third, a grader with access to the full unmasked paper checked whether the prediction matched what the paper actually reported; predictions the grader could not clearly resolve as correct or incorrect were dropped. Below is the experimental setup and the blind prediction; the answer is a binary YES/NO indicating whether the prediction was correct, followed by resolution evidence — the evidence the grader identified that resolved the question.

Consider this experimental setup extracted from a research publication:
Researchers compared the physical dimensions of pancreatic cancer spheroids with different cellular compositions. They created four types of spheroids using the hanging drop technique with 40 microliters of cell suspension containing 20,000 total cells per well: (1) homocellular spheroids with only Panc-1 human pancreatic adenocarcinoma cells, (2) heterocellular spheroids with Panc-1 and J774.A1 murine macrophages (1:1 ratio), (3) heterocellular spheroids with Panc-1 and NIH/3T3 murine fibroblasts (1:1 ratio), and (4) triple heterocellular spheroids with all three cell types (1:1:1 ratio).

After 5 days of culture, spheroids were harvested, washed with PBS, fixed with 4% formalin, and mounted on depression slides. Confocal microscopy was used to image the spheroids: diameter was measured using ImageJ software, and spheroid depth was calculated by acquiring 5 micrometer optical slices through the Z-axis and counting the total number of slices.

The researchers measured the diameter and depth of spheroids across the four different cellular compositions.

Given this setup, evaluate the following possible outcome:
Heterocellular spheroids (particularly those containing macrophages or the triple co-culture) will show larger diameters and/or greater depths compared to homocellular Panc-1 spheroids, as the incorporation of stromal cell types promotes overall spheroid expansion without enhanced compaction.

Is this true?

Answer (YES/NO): NO